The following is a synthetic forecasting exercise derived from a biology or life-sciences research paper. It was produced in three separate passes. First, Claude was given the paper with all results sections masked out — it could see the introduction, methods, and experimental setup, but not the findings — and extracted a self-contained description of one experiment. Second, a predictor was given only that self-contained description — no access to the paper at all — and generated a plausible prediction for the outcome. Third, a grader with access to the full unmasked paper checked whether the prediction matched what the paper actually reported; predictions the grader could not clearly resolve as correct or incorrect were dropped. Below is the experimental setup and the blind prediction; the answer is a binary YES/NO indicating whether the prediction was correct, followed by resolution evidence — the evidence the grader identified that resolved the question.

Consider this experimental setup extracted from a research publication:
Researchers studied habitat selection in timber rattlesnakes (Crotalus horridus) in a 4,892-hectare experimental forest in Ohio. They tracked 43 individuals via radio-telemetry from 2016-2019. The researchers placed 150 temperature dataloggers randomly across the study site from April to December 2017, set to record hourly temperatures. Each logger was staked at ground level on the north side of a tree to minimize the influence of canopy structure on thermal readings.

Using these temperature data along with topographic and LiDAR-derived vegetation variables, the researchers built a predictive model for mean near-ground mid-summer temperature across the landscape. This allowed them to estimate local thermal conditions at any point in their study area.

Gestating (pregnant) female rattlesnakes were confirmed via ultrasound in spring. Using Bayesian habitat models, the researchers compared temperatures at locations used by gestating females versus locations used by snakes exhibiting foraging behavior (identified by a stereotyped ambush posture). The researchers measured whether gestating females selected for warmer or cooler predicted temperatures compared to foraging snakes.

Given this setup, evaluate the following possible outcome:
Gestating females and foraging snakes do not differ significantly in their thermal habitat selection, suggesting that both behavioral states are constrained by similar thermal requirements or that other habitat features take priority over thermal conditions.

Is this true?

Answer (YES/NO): NO